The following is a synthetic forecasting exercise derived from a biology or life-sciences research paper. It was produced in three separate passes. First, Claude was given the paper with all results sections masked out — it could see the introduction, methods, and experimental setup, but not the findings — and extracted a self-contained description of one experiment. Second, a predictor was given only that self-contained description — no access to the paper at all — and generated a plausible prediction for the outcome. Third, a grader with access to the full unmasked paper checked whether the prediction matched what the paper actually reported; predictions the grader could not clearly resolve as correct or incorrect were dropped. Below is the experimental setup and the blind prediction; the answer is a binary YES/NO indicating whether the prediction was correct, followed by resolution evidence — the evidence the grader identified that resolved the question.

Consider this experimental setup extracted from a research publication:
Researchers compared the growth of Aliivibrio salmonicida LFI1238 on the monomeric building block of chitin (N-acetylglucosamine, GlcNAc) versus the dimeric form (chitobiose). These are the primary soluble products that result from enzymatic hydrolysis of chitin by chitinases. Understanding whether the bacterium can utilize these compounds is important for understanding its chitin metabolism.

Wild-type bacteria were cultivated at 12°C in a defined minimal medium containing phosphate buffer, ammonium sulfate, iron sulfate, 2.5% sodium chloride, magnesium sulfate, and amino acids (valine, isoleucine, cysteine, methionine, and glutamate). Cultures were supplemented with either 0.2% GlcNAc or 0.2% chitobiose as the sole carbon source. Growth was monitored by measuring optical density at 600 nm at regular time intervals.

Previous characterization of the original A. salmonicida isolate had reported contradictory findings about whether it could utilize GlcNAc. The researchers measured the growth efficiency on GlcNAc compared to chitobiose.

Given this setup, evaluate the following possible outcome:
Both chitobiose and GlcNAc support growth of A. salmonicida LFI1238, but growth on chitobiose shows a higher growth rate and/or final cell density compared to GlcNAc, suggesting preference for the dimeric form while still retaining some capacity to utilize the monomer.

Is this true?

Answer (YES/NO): NO